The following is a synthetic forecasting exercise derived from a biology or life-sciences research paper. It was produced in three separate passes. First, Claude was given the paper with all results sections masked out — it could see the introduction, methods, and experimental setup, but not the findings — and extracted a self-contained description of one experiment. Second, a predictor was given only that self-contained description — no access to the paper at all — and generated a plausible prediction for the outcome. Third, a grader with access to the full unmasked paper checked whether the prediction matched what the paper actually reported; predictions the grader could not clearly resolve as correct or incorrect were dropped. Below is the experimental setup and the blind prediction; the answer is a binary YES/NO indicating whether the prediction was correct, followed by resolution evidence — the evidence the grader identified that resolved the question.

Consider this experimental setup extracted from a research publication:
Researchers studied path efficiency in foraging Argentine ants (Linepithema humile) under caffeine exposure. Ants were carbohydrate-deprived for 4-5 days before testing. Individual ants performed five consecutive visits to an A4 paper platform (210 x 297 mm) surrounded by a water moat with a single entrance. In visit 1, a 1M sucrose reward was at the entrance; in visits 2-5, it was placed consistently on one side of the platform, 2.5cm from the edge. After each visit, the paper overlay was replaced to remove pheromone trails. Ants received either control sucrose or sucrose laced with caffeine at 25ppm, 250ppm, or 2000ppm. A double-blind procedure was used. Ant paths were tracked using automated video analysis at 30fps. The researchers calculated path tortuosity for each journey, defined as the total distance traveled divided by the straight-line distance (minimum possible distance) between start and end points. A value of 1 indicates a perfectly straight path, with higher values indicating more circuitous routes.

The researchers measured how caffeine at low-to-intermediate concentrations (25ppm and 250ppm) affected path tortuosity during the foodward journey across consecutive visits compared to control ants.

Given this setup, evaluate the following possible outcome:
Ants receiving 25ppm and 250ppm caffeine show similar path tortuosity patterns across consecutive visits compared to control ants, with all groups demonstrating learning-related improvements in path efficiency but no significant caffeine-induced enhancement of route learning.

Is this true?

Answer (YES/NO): NO